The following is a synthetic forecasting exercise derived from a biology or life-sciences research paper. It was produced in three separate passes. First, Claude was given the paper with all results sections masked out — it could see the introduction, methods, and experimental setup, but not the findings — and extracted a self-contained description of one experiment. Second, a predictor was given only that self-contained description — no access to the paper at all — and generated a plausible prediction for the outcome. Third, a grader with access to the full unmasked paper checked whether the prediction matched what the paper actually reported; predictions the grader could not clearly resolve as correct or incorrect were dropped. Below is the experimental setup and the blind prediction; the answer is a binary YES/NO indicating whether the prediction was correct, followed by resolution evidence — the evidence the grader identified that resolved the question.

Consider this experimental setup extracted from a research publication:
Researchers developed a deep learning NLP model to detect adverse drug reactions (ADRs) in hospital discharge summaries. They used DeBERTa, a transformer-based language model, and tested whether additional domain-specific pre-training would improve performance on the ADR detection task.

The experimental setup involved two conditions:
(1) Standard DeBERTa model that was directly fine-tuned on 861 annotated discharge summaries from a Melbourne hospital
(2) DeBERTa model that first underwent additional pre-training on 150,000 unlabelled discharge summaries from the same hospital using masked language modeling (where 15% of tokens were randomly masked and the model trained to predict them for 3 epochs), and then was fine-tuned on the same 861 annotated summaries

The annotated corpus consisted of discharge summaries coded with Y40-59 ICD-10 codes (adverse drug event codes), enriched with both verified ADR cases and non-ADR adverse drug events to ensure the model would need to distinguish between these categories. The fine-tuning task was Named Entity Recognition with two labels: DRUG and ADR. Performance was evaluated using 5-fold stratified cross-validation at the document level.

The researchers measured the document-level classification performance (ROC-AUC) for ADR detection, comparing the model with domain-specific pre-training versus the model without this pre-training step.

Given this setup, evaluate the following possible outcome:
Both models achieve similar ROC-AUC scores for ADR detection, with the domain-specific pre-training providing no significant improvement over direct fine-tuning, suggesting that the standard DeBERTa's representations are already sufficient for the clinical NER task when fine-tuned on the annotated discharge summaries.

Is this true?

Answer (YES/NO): NO